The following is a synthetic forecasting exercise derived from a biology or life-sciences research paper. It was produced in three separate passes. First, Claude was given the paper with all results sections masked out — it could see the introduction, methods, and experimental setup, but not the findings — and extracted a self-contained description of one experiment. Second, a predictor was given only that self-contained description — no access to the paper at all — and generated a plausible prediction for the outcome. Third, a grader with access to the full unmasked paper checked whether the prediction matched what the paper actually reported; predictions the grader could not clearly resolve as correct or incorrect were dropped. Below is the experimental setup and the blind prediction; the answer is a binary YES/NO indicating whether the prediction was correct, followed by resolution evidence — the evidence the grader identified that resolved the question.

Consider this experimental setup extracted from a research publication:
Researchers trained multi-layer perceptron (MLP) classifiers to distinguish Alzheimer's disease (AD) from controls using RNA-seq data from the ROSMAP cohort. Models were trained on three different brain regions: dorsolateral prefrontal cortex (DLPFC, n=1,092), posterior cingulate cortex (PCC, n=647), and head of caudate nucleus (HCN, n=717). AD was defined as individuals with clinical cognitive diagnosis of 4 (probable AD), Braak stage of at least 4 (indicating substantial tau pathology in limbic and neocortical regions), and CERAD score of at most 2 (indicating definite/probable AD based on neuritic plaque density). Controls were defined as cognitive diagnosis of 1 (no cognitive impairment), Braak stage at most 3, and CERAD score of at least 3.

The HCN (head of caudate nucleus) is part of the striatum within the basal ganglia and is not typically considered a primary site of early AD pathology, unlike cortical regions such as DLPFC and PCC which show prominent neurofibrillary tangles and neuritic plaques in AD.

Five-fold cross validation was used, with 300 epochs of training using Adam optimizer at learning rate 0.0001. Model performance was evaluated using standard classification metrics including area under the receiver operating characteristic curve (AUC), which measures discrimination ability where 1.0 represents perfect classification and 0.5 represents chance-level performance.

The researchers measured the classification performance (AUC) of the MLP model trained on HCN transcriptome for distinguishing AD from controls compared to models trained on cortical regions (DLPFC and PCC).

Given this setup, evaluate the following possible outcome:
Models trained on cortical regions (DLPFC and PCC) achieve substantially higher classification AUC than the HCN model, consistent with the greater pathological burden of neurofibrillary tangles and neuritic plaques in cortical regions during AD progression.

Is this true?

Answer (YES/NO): YES